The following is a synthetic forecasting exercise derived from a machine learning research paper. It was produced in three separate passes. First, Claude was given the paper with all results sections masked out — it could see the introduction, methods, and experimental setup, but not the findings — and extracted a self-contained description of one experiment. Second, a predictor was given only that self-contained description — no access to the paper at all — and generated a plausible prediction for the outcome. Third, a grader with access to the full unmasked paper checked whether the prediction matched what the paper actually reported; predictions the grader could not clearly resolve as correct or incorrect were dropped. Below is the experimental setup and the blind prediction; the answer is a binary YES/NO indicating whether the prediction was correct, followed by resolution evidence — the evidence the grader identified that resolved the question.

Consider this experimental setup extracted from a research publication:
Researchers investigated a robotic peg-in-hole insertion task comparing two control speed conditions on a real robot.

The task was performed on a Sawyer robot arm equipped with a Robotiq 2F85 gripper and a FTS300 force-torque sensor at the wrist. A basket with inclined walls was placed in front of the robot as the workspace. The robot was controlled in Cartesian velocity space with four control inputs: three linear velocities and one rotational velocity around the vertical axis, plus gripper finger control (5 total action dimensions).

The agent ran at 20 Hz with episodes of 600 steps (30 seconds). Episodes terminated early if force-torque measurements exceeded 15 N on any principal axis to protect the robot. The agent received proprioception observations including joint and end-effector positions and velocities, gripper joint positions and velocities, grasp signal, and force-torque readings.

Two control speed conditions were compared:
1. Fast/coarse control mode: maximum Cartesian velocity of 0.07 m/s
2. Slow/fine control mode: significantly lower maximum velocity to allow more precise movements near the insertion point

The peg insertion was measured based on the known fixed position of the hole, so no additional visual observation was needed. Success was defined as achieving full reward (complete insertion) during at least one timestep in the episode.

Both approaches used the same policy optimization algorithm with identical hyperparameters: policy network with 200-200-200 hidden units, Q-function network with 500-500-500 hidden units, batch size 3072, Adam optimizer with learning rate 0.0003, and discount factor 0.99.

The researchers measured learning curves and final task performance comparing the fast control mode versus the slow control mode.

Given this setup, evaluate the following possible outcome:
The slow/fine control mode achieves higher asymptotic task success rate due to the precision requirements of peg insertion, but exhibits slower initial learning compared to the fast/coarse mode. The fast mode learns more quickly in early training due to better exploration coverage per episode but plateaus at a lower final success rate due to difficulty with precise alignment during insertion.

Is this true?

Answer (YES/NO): NO